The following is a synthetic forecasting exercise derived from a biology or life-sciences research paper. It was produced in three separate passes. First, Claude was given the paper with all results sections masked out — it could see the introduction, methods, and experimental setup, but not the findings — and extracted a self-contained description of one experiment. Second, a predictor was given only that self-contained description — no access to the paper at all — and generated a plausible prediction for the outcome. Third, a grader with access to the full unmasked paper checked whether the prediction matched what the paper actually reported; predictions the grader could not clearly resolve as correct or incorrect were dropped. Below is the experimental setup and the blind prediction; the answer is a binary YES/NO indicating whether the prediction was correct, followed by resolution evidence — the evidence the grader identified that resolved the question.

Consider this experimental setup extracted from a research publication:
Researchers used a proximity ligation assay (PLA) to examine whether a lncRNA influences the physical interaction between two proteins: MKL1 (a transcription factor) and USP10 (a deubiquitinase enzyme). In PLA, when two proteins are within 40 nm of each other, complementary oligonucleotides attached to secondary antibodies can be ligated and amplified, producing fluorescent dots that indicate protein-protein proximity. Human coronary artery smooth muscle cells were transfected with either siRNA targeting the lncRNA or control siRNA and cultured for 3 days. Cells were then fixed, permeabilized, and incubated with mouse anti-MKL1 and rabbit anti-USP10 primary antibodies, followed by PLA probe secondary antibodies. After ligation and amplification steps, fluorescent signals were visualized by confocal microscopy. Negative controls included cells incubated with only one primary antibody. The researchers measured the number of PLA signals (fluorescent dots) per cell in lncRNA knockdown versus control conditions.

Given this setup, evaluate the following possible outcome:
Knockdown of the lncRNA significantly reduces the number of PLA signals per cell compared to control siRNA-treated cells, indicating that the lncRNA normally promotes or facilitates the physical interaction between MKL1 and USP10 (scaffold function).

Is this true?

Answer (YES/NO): YES